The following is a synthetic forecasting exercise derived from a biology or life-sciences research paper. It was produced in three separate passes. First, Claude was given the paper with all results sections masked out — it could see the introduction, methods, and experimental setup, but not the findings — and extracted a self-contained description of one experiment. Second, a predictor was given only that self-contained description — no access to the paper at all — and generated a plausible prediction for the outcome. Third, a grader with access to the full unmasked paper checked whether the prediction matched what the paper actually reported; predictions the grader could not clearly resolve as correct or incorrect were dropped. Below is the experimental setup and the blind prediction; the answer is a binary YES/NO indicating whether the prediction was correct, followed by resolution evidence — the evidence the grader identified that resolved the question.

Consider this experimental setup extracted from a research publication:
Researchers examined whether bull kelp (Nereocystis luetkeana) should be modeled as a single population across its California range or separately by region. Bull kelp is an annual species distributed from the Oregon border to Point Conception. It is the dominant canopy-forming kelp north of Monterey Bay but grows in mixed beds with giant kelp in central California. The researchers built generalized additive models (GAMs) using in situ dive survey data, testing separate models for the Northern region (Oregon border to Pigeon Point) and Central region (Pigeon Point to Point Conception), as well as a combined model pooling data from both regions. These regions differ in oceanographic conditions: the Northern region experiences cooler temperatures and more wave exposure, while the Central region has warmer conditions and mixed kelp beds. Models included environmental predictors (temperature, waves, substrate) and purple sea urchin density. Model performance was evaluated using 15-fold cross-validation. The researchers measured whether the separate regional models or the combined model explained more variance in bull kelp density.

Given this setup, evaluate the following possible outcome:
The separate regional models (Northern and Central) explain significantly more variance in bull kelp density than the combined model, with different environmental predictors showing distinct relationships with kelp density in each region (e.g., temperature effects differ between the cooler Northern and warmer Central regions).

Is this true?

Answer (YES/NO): NO